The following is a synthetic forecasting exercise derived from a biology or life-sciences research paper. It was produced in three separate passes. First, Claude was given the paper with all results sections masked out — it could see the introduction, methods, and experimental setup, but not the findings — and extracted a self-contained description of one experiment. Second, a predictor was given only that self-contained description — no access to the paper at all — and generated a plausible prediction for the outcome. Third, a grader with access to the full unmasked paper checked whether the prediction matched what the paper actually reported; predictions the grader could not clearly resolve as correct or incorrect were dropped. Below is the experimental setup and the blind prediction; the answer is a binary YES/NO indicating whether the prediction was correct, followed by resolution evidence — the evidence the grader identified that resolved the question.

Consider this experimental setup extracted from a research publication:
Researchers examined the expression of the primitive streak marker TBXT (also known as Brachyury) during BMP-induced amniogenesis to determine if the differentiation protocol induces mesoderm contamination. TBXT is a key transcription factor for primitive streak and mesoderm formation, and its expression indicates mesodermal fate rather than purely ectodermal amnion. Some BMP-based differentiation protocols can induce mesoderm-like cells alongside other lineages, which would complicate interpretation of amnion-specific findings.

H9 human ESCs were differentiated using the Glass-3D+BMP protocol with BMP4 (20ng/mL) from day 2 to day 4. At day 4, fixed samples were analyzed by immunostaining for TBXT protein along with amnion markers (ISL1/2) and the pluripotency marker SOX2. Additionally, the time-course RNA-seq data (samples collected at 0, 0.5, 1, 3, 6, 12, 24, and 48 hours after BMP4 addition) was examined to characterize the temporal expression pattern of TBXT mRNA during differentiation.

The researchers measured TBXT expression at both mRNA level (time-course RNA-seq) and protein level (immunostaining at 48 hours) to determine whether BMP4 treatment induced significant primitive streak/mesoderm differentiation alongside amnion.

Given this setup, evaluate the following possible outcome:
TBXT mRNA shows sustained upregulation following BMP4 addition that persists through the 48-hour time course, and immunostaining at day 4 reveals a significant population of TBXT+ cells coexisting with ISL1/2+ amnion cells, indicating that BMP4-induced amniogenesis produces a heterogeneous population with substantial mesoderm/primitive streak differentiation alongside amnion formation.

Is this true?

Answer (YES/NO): NO